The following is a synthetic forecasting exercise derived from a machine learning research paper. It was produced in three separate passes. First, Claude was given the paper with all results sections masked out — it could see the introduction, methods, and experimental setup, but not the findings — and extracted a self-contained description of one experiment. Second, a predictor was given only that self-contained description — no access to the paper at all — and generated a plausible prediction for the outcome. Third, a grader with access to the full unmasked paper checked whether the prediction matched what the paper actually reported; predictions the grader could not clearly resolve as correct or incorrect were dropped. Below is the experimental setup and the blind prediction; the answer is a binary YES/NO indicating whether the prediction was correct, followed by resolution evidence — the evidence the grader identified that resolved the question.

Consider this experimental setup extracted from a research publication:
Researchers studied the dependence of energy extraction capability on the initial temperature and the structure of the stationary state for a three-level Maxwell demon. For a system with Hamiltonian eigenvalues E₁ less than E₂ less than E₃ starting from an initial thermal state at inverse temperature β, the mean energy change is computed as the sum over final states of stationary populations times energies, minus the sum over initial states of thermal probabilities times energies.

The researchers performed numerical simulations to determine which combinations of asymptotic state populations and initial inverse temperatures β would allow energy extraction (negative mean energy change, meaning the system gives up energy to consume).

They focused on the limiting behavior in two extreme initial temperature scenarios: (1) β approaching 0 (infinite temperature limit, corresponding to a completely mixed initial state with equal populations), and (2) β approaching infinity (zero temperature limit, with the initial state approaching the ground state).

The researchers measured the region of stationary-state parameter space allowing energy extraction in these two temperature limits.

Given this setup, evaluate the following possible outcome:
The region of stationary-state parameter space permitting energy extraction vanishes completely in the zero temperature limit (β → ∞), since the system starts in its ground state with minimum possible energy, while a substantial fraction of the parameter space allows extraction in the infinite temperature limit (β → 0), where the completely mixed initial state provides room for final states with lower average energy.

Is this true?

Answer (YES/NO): YES